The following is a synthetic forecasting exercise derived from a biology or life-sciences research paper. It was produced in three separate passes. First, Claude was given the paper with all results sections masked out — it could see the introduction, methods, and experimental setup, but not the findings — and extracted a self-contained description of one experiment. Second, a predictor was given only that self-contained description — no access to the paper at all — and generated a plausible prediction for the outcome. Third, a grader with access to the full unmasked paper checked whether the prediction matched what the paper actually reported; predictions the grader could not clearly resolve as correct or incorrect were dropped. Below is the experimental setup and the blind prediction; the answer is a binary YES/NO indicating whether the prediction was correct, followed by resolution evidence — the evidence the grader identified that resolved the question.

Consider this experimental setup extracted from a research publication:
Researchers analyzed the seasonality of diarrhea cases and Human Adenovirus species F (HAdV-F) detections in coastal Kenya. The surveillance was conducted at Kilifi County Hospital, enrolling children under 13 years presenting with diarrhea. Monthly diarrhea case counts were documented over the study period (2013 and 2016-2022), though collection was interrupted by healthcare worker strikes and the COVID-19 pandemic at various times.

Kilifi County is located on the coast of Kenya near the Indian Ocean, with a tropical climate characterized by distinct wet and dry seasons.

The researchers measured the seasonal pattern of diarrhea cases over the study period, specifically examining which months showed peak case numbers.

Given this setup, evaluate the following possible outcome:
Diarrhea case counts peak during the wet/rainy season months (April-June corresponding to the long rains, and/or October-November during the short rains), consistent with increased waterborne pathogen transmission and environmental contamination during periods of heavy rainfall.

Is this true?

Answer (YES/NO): NO